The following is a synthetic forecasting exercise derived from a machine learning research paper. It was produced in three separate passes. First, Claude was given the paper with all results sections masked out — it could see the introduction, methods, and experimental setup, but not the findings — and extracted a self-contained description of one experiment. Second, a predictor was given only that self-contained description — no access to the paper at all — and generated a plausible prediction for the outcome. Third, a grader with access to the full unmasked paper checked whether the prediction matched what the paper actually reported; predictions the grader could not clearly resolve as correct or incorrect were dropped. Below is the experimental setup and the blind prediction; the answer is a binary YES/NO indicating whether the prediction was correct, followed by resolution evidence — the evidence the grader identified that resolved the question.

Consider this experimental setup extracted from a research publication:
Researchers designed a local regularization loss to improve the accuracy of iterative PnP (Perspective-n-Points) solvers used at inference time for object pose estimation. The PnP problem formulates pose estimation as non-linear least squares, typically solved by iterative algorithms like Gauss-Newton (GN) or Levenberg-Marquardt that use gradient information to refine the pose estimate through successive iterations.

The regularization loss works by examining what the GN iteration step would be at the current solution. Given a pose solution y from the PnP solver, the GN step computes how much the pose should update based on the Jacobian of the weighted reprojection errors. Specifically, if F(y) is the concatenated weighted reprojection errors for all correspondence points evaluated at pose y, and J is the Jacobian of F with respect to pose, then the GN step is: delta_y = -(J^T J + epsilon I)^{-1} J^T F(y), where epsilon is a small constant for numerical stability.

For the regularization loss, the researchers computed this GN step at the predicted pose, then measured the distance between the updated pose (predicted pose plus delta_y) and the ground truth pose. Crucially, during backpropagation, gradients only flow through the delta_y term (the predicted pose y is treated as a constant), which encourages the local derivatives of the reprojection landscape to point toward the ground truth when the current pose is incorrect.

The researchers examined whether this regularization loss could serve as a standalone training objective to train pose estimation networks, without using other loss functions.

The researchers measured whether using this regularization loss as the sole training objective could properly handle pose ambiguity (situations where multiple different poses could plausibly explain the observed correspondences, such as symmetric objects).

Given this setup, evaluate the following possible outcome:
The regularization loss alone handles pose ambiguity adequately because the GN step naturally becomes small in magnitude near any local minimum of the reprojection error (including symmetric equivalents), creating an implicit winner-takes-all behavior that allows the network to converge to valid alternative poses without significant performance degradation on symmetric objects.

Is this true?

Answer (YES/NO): NO